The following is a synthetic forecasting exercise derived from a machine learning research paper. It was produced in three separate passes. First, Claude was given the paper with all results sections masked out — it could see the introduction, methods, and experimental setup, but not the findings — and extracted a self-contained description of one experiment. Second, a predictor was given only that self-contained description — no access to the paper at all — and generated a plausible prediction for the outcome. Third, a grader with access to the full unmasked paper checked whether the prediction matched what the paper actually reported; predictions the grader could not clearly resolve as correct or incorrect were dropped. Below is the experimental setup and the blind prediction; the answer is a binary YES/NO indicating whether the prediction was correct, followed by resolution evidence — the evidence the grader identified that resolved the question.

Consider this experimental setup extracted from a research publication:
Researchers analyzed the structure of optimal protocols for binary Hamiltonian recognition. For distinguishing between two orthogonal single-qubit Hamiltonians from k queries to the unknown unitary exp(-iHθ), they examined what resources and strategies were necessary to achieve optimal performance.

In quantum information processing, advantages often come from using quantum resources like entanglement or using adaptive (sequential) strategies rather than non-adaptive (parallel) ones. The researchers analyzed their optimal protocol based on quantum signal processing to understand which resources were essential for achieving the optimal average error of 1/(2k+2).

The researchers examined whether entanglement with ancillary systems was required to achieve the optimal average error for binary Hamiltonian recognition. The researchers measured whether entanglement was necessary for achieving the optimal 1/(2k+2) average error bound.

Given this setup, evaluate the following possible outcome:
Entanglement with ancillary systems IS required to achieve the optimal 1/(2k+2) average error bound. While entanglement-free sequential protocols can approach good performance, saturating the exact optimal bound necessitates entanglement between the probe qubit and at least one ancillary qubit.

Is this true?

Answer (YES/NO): NO